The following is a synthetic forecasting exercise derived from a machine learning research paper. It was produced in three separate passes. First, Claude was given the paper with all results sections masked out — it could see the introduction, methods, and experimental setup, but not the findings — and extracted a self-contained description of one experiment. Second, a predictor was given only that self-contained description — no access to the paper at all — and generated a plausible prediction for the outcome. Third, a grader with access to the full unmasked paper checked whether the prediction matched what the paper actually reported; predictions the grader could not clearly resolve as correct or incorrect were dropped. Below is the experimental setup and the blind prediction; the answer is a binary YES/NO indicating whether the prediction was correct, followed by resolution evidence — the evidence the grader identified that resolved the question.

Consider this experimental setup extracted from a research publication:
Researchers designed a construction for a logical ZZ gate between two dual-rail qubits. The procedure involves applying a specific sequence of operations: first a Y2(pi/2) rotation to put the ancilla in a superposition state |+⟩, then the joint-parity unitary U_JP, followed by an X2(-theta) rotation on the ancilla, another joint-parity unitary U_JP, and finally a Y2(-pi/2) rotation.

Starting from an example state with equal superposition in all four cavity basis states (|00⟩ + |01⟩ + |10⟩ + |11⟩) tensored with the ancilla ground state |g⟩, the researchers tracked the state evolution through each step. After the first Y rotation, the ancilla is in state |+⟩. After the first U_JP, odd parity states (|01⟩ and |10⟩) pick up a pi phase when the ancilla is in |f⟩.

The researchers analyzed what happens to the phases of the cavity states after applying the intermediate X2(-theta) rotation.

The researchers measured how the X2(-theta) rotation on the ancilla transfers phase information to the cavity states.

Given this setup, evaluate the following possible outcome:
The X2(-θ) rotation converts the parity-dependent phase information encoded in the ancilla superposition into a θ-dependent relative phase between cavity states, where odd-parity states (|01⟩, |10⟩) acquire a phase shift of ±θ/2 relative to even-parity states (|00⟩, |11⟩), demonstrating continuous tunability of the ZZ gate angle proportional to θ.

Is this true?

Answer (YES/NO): NO